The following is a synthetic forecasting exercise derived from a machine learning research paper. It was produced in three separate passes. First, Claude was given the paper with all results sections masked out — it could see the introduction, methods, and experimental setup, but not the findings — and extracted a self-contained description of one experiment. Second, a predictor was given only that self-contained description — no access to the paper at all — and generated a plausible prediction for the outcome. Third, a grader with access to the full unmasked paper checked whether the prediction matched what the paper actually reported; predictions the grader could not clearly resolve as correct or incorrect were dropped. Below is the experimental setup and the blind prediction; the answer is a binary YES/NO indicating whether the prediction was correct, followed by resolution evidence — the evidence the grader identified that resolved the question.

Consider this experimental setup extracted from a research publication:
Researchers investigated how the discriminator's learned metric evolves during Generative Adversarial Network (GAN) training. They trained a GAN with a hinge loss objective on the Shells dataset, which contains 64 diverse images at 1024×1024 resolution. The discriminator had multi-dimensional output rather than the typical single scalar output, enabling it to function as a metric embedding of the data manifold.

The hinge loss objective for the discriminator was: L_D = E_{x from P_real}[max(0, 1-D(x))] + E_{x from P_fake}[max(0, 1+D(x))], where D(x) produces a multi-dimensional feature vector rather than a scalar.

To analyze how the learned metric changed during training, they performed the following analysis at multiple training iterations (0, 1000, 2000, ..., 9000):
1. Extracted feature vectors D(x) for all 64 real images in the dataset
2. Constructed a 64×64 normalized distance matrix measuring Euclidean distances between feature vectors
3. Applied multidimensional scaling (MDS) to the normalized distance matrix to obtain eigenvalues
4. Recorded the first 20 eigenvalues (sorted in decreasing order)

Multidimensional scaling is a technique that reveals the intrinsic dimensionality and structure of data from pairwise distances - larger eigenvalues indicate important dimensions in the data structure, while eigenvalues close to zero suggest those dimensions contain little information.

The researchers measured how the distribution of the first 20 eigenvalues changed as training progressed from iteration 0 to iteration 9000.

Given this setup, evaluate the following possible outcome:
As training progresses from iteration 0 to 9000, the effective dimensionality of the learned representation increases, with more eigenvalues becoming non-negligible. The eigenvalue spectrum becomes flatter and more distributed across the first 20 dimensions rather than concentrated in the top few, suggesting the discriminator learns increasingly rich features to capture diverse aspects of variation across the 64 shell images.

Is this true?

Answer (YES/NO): NO